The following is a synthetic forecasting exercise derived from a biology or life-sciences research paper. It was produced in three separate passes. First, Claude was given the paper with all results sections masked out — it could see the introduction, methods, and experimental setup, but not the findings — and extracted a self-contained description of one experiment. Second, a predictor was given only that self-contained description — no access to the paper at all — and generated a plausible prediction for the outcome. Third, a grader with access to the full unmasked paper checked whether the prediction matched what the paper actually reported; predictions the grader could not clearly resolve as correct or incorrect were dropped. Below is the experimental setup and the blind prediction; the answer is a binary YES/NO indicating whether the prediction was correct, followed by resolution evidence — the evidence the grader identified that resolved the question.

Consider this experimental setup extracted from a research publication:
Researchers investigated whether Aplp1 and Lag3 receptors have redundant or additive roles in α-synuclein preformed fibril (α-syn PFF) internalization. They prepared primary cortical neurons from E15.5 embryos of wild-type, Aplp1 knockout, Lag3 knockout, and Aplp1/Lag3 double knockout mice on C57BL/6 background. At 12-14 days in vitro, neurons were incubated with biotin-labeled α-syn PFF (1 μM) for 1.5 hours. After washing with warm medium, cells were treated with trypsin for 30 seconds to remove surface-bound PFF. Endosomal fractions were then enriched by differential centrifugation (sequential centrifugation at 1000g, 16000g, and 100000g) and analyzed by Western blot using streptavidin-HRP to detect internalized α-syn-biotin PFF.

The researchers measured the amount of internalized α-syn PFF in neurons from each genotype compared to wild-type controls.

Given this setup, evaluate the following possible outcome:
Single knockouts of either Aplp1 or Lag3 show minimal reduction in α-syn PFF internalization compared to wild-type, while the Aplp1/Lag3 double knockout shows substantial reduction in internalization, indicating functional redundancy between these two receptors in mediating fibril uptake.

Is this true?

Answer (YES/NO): NO